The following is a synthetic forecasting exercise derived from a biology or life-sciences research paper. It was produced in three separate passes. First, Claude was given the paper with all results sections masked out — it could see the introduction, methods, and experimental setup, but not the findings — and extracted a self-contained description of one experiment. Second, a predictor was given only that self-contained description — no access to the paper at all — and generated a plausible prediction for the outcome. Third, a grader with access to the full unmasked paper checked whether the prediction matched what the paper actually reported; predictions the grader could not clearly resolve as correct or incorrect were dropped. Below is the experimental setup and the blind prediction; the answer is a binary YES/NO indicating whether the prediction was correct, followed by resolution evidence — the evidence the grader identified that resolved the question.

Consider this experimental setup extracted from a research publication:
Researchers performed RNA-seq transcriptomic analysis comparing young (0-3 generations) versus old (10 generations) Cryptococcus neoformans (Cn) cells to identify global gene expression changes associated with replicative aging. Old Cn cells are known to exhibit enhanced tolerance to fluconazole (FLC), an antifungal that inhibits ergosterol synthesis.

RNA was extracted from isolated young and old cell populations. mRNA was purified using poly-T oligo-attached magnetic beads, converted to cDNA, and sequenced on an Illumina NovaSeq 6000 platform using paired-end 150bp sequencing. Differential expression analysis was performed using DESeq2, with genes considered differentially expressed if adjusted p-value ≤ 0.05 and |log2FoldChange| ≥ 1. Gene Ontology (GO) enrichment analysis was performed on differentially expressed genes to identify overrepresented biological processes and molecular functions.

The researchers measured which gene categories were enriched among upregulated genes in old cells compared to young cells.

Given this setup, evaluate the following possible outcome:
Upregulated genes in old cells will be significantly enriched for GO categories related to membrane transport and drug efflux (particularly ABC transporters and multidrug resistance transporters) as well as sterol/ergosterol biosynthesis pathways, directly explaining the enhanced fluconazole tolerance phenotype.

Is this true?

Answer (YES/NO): NO